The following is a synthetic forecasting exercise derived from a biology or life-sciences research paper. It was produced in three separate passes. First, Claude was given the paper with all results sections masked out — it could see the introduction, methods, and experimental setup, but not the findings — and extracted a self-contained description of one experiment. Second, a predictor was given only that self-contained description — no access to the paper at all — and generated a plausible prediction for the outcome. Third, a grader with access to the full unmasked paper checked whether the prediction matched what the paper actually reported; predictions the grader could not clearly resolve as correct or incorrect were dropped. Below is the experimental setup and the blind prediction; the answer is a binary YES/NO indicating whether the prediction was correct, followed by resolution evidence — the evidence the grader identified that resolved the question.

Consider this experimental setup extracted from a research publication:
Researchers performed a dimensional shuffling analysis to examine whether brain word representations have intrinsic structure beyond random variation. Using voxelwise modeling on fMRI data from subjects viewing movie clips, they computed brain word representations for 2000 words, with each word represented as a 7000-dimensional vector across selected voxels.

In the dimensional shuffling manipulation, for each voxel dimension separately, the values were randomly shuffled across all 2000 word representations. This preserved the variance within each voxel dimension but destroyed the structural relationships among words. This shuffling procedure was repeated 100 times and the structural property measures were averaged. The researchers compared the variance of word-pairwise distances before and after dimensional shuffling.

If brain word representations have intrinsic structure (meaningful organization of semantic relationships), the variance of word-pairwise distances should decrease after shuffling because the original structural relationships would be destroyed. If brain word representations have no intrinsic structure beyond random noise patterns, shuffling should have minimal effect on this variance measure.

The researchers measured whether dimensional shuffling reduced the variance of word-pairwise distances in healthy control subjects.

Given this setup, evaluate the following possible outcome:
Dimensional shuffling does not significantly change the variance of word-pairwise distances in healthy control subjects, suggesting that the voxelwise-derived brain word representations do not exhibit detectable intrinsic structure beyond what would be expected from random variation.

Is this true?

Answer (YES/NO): NO